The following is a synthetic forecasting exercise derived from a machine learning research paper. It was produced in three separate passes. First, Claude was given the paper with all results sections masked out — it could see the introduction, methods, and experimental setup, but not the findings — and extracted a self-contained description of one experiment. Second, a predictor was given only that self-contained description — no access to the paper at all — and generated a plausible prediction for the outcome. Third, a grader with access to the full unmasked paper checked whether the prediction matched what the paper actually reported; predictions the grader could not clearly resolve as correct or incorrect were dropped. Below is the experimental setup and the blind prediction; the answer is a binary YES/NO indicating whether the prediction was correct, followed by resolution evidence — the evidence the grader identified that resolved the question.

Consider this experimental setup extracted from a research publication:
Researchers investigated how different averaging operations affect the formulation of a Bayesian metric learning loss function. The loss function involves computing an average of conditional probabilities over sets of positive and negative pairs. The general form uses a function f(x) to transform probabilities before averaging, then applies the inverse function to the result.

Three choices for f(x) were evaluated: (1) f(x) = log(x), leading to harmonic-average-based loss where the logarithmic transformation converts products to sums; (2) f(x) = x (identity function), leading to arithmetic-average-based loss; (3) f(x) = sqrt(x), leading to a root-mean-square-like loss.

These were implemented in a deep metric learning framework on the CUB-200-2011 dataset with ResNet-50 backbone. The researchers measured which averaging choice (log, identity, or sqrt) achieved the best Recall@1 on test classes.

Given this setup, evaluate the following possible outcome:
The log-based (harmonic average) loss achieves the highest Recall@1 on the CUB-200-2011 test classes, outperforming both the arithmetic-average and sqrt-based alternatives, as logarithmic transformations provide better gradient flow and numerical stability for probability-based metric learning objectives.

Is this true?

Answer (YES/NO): NO